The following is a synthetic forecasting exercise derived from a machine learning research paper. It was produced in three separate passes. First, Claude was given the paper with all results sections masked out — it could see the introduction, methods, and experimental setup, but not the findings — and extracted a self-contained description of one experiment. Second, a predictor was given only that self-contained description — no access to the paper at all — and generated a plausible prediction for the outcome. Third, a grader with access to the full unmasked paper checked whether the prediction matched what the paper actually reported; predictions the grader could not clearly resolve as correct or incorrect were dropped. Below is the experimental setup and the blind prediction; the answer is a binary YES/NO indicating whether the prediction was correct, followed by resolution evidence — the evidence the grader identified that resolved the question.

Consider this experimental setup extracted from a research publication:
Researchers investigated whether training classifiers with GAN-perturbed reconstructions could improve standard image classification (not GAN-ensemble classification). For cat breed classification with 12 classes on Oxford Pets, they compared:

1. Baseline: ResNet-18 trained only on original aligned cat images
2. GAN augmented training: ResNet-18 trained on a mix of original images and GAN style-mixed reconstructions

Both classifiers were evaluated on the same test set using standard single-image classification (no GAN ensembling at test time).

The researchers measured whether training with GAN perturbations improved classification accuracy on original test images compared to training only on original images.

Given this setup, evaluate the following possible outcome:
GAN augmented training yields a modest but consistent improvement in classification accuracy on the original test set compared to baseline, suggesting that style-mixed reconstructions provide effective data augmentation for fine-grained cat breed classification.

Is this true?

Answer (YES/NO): YES